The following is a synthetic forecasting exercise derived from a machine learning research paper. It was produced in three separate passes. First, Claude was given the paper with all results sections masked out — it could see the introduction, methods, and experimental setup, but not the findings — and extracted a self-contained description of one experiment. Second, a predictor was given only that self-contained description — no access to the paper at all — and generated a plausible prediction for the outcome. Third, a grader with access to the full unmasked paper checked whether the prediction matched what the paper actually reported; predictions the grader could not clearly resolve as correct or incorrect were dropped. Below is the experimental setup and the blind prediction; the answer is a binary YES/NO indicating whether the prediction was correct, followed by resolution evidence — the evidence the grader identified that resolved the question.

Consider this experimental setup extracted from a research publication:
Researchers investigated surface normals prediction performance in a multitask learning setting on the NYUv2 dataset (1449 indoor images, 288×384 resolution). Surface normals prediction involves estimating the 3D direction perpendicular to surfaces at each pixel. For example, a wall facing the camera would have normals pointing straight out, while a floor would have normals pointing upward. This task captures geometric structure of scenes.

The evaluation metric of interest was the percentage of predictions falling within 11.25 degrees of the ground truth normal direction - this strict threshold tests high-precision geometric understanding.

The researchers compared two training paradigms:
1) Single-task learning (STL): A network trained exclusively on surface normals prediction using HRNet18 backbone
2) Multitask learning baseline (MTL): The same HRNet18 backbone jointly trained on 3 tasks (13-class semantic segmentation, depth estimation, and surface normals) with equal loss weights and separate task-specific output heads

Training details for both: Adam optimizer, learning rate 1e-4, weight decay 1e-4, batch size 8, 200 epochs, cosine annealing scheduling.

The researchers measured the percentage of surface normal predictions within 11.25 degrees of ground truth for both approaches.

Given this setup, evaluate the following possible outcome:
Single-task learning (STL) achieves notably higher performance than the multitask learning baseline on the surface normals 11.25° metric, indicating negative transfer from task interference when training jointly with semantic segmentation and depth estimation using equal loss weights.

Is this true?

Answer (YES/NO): YES